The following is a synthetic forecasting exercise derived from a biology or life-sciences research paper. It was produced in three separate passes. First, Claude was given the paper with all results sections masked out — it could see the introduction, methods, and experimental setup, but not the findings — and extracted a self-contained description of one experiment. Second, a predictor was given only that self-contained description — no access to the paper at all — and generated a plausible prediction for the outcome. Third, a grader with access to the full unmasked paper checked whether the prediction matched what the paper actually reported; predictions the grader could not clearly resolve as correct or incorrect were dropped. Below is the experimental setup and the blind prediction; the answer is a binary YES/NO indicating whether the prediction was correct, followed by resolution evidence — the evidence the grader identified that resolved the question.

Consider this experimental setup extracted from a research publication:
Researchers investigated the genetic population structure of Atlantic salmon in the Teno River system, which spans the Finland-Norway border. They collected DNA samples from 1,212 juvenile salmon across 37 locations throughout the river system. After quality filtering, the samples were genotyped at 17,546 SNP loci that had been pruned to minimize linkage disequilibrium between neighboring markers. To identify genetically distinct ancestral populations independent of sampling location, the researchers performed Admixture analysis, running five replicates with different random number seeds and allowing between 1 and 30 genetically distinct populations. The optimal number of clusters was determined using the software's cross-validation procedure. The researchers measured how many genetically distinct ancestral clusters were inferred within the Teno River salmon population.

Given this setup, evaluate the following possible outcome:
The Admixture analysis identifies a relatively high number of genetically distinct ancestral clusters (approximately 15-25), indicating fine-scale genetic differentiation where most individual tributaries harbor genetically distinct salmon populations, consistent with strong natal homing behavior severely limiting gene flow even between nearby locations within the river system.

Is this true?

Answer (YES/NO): YES